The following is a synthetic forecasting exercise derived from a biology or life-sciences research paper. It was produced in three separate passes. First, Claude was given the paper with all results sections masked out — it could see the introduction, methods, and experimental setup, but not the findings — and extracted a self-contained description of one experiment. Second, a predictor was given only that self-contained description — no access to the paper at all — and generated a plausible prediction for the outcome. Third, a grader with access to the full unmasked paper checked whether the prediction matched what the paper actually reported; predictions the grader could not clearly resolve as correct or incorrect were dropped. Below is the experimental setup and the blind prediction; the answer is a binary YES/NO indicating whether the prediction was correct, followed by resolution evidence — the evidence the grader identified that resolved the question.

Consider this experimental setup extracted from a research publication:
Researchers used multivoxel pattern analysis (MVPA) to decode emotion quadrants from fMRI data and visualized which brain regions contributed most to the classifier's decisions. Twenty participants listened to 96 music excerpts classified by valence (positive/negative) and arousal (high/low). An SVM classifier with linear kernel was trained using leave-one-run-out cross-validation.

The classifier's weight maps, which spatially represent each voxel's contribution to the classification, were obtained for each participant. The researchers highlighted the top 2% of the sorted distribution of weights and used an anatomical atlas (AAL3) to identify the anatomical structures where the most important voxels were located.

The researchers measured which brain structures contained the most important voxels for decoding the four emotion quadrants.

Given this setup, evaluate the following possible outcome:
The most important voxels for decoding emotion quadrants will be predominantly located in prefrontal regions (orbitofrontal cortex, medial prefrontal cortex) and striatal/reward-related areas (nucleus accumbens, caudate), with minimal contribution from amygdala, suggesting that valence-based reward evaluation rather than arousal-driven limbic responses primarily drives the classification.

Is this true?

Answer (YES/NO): NO